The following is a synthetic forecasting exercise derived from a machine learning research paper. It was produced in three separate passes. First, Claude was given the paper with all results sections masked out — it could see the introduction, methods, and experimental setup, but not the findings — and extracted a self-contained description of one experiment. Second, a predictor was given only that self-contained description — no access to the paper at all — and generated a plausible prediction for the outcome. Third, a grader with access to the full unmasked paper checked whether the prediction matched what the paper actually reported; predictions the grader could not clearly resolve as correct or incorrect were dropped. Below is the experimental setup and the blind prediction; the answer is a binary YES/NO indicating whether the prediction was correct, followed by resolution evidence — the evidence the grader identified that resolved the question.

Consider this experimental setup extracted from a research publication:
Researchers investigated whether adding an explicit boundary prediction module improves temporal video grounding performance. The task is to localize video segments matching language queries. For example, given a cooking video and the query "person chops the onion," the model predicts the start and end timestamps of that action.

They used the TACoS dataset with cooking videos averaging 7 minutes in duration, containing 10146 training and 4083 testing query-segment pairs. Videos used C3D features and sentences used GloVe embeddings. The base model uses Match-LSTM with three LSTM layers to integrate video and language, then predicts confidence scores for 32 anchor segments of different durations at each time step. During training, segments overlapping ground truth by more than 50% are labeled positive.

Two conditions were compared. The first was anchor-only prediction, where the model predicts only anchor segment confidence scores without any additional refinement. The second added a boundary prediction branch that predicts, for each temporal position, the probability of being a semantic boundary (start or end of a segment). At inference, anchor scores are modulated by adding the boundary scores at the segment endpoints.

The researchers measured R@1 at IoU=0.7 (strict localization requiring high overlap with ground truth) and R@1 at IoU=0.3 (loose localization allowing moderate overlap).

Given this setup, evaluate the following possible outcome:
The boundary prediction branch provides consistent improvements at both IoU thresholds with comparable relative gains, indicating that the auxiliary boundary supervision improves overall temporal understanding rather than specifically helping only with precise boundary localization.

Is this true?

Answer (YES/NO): NO